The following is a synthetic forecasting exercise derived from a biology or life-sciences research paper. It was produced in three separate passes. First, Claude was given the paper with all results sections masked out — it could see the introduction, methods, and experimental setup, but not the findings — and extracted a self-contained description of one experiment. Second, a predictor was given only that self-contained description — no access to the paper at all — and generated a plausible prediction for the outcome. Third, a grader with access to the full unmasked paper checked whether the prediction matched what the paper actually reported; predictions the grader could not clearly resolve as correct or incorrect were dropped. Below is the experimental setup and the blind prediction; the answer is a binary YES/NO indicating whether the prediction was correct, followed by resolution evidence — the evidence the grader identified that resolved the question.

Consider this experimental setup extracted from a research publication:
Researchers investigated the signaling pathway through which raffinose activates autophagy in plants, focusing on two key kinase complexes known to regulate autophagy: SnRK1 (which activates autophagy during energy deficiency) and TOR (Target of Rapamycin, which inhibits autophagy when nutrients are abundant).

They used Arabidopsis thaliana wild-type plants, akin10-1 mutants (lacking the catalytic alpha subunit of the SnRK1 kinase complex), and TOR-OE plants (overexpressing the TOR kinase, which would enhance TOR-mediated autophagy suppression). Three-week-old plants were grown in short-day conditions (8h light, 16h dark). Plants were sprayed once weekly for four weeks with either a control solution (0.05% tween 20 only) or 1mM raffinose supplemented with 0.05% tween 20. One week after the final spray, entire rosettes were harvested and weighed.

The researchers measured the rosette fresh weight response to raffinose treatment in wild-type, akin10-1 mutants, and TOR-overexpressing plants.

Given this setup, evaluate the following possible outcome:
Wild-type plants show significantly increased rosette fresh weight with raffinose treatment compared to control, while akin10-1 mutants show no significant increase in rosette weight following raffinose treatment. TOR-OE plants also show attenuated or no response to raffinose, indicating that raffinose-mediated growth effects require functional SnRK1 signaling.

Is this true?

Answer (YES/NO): NO